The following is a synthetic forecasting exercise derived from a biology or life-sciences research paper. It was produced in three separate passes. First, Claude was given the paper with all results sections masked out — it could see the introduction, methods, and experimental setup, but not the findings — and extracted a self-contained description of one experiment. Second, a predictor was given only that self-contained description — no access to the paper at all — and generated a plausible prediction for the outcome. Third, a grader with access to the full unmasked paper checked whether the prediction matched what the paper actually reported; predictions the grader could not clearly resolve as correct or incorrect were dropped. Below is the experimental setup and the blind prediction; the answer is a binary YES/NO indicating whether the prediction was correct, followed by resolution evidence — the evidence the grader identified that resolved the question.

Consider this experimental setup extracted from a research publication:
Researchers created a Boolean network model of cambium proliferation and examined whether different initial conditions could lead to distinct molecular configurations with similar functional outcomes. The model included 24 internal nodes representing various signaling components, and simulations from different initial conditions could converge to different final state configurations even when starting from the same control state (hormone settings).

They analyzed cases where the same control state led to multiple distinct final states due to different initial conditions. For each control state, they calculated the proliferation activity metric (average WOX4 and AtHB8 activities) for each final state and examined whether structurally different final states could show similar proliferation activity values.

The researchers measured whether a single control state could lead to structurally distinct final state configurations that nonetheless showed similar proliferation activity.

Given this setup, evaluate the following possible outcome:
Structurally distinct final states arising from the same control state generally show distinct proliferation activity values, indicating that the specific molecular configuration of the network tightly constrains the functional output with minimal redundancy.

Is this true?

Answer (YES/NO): NO